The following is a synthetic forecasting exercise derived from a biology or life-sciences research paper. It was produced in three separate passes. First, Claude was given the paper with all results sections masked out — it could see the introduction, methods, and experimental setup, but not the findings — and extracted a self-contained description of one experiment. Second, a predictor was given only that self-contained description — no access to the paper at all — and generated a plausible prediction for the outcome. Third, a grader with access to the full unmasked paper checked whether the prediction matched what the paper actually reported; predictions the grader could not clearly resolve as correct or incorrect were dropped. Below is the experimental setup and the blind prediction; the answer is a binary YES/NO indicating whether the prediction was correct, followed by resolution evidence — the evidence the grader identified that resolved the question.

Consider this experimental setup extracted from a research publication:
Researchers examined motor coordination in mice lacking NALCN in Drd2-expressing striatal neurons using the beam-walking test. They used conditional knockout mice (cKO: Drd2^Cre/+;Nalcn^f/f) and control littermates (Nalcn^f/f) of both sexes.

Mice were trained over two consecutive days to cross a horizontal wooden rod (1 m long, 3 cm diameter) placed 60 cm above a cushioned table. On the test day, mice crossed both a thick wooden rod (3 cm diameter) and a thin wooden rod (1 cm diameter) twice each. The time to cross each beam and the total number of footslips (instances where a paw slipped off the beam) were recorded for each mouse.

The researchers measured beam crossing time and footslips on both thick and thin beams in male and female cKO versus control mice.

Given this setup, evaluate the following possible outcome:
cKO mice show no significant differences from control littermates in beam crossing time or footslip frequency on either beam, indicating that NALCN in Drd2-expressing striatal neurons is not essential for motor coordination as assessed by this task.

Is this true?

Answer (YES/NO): YES